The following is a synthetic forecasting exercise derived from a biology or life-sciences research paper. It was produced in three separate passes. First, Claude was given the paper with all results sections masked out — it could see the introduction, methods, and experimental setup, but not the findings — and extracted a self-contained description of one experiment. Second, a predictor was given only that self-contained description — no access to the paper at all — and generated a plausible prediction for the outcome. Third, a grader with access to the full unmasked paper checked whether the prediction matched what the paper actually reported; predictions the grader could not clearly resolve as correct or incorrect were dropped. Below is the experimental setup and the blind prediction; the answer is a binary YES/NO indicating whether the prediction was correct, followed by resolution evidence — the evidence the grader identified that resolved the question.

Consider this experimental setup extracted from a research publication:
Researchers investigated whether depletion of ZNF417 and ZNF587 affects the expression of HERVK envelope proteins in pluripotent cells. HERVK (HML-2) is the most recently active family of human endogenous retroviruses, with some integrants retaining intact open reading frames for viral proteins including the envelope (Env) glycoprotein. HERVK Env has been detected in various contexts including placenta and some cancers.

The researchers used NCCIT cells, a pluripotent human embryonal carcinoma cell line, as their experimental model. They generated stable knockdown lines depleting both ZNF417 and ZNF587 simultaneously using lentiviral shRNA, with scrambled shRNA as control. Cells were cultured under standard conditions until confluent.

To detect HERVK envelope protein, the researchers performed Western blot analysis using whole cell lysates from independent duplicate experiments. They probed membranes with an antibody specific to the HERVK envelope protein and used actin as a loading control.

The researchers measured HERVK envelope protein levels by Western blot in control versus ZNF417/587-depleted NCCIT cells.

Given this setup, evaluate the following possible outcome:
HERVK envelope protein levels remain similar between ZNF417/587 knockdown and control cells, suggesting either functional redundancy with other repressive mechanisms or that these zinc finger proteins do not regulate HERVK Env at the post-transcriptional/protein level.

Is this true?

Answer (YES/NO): NO